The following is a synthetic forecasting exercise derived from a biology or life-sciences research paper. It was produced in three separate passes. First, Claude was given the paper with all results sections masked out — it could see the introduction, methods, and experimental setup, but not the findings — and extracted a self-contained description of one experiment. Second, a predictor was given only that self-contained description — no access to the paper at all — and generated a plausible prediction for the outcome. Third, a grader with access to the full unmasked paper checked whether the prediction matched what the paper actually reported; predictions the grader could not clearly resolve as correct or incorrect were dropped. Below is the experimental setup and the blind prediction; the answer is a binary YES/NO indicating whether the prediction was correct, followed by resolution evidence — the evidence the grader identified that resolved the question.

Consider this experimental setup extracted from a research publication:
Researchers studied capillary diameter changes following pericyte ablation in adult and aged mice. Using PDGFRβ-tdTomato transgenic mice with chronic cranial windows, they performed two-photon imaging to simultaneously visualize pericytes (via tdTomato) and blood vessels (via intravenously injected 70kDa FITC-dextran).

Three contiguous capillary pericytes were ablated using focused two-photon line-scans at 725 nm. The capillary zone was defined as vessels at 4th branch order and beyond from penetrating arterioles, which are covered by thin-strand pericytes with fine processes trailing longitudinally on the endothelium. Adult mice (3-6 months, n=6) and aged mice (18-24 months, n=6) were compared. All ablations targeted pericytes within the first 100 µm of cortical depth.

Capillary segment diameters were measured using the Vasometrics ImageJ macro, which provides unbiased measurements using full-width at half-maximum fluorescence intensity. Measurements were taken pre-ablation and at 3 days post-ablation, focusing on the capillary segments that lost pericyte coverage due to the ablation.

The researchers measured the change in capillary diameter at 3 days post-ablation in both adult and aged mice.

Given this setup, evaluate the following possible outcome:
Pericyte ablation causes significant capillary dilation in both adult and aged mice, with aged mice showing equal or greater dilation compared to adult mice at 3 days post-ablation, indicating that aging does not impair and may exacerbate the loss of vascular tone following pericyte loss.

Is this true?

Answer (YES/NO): YES